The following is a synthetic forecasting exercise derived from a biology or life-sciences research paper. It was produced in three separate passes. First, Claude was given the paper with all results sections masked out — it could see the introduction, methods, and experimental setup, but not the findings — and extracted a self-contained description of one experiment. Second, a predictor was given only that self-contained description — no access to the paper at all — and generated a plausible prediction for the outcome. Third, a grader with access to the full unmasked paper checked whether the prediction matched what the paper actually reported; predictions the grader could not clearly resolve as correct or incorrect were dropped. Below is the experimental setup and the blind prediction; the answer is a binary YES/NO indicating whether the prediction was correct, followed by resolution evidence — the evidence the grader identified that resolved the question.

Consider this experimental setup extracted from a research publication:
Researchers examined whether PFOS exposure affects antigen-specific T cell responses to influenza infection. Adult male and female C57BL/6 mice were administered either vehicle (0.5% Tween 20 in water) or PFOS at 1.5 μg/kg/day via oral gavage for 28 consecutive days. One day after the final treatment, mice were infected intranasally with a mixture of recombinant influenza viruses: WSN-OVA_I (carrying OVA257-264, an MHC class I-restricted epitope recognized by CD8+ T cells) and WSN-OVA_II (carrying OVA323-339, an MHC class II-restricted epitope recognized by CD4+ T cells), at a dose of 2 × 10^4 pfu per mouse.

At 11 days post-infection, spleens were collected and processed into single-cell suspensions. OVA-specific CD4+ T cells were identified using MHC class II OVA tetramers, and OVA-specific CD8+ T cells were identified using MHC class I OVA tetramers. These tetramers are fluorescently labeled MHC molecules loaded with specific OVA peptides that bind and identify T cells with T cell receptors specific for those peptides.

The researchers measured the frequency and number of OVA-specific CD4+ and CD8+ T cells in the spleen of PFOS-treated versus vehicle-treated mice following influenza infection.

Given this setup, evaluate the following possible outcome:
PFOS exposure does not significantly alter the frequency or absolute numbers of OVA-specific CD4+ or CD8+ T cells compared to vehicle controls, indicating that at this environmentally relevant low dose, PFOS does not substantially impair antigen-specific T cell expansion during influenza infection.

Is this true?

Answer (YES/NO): NO